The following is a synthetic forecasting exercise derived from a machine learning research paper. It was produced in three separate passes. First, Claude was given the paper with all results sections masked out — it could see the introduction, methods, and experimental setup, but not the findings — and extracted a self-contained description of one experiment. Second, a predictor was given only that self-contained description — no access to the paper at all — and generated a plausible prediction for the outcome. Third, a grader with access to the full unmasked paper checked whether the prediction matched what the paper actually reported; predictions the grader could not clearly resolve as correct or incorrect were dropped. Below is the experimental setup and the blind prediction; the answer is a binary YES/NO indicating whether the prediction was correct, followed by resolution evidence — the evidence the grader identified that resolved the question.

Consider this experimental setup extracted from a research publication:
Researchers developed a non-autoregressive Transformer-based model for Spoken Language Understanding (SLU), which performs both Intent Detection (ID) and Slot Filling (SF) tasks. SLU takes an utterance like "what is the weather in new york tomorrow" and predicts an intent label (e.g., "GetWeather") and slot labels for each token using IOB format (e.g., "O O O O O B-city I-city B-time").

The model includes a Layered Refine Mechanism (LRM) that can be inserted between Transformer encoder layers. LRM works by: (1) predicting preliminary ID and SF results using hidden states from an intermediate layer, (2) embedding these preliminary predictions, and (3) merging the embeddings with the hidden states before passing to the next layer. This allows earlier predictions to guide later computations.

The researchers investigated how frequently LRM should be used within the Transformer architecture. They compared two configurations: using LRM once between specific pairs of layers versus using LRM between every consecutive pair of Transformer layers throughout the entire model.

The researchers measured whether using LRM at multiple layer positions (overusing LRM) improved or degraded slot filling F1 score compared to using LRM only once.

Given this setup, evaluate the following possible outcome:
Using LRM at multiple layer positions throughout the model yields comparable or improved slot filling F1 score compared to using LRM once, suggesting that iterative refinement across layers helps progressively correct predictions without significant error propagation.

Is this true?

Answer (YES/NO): NO